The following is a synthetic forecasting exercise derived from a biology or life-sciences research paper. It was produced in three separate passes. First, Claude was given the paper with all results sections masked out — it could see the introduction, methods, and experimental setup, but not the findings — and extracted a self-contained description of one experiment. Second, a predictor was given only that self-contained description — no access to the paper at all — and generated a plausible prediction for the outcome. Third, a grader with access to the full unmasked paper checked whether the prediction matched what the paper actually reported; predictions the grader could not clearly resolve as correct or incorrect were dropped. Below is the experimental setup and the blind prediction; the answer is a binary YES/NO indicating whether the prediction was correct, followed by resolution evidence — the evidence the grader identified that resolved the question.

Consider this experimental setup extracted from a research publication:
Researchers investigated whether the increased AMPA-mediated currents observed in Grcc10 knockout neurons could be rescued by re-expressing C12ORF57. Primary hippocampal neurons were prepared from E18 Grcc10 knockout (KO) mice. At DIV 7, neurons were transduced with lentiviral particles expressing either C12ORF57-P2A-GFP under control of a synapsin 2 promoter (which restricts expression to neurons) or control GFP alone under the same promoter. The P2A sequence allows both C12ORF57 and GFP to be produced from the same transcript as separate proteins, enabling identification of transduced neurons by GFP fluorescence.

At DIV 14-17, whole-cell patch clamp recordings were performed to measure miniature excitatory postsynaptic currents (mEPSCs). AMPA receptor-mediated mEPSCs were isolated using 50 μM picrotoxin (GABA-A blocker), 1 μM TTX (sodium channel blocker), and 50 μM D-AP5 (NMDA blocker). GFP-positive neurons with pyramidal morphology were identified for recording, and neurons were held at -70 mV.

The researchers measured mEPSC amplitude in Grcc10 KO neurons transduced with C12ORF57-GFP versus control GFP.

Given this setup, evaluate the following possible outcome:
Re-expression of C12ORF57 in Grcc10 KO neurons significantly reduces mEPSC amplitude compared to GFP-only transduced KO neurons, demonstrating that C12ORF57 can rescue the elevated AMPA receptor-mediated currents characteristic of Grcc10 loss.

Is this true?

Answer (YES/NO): YES